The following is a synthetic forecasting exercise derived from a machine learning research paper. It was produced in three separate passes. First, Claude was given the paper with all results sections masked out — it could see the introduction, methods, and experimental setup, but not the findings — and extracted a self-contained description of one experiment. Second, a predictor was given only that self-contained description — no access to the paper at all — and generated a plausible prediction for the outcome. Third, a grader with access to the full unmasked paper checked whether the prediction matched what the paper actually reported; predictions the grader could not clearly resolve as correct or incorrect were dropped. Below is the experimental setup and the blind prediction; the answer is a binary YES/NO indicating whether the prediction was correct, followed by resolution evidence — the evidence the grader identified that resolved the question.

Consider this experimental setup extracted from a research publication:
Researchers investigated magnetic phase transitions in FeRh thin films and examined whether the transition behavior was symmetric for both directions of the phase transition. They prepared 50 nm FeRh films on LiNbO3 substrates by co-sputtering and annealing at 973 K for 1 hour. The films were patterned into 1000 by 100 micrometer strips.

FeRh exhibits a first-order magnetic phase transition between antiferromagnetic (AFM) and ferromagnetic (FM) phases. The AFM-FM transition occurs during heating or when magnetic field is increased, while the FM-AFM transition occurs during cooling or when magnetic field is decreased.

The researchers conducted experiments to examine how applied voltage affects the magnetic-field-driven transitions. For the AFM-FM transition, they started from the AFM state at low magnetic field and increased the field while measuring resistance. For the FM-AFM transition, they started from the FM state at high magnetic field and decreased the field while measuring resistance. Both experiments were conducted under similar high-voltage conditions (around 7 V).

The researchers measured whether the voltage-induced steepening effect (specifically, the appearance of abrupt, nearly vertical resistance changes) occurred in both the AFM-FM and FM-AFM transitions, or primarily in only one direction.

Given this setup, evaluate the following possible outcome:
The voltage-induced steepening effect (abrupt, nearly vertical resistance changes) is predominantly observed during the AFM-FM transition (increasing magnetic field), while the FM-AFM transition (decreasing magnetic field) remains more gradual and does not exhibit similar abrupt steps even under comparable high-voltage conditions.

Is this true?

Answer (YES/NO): NO